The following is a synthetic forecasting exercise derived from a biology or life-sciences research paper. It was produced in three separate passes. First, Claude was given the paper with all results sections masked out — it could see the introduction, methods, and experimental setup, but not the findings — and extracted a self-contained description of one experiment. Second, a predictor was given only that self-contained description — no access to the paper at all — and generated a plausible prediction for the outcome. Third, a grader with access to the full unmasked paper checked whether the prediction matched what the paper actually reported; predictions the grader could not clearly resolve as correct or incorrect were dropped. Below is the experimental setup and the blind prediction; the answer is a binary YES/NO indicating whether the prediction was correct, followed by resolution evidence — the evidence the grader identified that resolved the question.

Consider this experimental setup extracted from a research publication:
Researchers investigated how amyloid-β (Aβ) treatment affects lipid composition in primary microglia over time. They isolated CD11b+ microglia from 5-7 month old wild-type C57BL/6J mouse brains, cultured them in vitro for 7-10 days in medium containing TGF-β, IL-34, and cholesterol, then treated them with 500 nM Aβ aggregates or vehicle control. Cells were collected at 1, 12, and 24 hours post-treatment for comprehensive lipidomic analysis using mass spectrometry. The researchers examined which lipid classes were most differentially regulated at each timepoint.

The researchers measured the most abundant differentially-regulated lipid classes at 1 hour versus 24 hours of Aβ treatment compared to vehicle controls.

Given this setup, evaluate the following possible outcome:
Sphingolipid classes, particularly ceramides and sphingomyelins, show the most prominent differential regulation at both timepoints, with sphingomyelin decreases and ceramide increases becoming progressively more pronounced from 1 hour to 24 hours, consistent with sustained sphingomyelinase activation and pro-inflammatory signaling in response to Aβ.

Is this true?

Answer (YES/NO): NO